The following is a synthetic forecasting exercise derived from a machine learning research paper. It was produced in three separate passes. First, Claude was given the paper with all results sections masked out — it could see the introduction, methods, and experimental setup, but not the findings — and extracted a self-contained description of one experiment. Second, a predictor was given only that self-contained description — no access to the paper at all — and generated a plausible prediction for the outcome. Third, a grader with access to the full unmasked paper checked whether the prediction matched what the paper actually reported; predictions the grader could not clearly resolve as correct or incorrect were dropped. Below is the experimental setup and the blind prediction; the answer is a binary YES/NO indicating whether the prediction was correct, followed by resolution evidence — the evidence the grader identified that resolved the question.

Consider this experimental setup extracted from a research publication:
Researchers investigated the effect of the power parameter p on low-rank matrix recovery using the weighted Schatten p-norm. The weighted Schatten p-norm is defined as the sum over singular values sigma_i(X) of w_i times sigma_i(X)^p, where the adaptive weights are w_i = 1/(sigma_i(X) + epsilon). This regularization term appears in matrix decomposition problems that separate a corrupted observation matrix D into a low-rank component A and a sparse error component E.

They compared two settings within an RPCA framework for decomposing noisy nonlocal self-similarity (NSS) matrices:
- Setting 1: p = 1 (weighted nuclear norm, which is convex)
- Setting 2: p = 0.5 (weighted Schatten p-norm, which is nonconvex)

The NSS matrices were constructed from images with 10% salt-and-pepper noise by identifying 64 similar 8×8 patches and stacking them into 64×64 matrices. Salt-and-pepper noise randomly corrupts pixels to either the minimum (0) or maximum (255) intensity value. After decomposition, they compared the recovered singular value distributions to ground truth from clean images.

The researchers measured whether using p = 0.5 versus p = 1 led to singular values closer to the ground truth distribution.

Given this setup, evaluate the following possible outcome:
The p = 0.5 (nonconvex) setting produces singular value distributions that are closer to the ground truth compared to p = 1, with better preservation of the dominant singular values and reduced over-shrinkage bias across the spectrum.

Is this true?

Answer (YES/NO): YES